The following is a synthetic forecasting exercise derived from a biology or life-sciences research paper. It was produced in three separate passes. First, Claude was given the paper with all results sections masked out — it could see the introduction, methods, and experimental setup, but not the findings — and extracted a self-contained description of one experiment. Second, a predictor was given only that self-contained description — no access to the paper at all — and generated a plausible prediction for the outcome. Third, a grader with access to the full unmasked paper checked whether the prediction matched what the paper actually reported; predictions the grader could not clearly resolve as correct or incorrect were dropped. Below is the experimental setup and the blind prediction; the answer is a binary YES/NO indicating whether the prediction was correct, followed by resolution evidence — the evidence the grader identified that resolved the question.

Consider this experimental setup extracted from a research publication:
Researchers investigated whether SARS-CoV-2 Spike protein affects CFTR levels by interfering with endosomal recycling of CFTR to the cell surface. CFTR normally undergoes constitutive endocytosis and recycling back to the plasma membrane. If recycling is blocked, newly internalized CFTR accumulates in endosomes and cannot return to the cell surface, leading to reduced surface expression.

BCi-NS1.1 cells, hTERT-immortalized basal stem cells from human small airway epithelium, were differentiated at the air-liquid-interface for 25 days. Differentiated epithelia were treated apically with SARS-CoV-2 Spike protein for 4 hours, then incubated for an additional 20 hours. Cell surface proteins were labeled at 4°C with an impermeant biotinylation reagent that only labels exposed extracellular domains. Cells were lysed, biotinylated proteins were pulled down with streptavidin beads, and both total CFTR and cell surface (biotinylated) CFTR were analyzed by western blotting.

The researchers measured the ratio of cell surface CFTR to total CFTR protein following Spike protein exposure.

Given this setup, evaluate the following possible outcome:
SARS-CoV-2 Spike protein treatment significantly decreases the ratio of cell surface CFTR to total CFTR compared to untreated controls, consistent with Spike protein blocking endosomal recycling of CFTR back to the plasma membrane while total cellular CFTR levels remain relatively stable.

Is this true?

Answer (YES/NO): NO